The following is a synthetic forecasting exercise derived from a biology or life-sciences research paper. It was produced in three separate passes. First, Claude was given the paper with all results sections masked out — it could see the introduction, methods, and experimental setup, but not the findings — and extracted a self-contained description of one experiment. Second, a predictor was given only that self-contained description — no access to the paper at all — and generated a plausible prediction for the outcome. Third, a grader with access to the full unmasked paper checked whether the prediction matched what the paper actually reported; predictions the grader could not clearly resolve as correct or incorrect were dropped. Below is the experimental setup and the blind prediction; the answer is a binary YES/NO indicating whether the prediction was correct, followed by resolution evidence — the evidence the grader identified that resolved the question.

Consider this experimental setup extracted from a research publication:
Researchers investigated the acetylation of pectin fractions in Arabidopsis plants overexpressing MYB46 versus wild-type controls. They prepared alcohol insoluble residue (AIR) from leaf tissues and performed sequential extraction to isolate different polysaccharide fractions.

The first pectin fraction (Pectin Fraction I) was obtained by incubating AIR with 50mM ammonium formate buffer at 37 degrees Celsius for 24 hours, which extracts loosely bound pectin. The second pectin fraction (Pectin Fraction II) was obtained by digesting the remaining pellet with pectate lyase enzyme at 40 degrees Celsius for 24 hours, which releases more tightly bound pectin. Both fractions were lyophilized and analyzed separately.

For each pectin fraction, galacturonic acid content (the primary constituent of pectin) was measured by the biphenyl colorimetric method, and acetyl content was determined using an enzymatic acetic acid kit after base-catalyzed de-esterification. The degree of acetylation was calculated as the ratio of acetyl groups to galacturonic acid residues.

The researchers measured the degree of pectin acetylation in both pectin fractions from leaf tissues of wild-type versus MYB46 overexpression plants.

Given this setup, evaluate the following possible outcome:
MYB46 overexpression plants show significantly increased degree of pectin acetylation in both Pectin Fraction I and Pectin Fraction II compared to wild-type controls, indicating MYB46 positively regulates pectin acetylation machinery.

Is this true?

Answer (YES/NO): NO